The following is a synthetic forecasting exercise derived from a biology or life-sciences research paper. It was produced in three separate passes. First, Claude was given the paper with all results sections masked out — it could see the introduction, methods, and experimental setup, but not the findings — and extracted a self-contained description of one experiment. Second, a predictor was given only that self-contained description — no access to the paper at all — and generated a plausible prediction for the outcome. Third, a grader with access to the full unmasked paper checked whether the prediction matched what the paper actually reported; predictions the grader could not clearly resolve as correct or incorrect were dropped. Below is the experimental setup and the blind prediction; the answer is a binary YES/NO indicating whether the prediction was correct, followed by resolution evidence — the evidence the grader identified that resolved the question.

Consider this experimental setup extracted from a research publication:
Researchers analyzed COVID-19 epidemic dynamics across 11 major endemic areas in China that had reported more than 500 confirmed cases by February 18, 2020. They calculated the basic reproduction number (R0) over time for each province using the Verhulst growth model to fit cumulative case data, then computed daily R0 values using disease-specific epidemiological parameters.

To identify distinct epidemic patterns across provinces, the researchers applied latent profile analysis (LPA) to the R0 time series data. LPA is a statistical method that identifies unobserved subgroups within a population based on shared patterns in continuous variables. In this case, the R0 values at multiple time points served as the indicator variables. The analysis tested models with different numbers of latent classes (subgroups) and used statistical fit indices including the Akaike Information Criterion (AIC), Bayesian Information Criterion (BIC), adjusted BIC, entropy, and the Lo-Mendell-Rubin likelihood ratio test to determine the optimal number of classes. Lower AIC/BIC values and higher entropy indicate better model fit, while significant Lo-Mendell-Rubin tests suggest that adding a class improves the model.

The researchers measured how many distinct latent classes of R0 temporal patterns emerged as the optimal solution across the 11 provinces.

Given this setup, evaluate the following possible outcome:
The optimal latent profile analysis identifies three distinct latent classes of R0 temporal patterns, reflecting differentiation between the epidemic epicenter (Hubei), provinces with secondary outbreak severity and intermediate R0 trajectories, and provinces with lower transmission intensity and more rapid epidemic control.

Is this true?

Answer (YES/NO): NO